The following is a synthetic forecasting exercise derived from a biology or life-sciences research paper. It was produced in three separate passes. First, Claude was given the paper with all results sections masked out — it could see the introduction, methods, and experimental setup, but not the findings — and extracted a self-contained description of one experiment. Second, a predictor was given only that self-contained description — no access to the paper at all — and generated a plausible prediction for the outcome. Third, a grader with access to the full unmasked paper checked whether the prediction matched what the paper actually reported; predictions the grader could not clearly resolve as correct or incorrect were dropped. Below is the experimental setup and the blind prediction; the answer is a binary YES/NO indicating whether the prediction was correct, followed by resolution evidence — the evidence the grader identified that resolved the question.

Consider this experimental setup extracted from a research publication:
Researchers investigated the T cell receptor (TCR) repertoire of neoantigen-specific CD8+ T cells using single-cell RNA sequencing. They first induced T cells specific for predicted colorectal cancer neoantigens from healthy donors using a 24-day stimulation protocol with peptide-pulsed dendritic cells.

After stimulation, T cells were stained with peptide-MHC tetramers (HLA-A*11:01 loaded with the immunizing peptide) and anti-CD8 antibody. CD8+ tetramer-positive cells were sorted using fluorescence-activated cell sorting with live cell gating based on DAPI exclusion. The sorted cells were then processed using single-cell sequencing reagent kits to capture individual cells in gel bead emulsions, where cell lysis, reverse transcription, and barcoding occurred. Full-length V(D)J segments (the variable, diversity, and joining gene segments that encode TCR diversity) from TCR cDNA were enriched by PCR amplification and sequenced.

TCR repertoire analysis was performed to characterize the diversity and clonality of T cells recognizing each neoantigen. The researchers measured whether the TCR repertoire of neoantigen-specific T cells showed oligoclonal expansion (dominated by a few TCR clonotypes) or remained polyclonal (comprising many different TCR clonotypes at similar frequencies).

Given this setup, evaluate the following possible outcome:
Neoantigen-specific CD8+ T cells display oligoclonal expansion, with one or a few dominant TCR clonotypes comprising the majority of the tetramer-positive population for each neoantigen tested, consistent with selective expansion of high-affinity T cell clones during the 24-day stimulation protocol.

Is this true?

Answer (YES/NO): YES